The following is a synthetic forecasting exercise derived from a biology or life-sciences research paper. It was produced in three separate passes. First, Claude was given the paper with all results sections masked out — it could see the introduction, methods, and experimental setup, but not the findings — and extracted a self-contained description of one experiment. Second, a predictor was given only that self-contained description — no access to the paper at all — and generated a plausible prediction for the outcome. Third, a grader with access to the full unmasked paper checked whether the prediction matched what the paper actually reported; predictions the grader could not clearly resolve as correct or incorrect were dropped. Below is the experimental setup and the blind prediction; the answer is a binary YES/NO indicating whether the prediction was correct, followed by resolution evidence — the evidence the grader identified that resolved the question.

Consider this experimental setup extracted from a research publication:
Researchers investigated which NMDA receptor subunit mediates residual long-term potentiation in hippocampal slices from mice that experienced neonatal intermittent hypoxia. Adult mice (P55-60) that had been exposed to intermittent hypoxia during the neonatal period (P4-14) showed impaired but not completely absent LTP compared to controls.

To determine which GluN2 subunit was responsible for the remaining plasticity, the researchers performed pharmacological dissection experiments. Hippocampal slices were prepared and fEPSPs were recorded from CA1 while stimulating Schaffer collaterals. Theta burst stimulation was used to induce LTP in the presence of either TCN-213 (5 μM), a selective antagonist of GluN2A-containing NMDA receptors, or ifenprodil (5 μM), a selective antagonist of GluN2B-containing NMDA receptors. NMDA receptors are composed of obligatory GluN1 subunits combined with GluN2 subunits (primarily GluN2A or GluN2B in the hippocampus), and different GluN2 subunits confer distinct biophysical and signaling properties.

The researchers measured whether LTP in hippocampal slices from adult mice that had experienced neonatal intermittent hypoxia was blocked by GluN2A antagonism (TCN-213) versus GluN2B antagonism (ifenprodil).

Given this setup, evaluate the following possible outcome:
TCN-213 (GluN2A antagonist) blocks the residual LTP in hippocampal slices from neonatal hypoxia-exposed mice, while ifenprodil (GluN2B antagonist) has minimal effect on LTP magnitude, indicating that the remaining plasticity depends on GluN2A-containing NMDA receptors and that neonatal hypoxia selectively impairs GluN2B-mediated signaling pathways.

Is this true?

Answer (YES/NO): NO